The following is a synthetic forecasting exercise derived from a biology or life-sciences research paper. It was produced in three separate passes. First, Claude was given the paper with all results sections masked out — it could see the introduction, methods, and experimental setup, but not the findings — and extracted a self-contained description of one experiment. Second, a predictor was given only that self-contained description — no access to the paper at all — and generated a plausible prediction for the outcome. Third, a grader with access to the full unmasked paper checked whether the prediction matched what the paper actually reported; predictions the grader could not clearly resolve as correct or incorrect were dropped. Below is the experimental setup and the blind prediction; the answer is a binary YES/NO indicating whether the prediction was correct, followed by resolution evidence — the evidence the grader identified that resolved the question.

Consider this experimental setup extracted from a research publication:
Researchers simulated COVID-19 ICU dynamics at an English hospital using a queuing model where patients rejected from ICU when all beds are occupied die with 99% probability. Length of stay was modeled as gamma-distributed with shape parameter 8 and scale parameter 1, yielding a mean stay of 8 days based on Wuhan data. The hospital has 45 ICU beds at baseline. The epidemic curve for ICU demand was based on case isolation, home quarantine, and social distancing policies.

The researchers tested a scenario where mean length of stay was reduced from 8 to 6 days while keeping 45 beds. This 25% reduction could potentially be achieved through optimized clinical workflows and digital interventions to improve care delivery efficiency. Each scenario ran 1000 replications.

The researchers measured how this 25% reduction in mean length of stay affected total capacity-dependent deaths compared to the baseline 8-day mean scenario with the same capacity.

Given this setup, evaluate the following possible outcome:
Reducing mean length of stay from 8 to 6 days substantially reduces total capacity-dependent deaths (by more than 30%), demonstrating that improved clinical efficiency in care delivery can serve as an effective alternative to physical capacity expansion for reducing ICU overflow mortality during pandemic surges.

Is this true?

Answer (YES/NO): NO